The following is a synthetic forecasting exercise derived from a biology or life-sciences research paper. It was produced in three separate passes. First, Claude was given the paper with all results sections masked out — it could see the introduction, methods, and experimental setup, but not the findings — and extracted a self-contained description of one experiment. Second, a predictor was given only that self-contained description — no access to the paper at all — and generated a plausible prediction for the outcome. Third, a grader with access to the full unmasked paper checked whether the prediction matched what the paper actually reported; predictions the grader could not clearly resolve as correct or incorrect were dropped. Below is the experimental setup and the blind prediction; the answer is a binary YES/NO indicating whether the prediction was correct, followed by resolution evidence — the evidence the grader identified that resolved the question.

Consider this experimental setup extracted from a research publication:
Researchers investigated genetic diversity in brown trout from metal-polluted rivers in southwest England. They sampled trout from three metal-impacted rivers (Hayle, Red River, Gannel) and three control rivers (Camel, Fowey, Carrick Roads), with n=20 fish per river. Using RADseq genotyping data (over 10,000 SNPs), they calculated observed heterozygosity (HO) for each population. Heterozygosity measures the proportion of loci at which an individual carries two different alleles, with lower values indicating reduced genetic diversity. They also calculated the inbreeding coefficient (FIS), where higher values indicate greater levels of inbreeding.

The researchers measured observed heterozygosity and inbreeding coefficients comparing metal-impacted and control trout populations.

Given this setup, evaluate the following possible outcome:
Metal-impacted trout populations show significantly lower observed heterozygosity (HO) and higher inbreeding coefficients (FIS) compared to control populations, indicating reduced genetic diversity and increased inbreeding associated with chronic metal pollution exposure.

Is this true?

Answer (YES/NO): NO